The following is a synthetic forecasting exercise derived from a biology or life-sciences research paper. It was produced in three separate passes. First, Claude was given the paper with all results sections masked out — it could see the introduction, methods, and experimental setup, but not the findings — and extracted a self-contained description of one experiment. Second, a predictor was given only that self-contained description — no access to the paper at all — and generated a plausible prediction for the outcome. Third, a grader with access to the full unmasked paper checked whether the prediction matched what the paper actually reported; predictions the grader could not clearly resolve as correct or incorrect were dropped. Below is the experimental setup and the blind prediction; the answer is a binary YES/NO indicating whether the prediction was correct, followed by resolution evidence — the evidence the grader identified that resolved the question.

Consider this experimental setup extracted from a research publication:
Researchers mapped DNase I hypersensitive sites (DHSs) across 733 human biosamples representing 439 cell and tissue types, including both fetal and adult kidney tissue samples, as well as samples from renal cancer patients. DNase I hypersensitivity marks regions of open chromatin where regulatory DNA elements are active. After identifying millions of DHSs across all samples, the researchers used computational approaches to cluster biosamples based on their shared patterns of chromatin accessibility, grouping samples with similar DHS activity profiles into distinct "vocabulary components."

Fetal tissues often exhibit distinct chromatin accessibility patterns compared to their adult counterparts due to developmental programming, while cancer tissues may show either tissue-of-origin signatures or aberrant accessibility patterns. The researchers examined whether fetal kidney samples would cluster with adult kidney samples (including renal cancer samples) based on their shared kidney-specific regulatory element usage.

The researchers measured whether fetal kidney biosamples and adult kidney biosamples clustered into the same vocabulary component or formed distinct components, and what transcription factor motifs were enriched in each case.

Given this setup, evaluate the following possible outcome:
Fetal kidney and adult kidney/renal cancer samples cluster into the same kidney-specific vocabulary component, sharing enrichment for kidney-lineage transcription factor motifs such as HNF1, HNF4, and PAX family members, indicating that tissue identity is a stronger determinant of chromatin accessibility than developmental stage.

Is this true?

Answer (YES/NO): NO